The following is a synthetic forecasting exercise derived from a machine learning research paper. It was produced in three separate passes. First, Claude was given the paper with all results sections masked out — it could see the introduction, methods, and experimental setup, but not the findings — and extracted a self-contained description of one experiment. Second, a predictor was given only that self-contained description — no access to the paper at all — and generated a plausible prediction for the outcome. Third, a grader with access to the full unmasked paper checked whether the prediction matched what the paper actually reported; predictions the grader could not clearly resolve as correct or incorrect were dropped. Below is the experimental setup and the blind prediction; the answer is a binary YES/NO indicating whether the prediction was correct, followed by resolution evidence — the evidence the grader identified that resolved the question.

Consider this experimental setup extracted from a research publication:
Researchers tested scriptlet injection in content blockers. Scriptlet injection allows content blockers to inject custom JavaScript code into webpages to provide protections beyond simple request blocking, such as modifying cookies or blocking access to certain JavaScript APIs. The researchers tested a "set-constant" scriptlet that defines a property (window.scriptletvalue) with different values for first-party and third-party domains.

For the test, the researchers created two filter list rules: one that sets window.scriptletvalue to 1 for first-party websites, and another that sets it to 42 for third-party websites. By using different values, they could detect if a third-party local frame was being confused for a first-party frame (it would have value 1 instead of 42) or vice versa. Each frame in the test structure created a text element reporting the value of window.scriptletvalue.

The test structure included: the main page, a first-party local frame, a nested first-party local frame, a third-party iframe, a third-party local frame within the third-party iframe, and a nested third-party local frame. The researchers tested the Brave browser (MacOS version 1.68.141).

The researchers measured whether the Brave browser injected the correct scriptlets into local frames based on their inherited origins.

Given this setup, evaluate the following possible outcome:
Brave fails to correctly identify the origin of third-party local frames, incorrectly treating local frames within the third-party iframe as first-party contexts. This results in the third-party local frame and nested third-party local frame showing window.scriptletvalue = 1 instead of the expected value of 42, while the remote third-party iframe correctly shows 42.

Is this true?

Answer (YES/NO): NO